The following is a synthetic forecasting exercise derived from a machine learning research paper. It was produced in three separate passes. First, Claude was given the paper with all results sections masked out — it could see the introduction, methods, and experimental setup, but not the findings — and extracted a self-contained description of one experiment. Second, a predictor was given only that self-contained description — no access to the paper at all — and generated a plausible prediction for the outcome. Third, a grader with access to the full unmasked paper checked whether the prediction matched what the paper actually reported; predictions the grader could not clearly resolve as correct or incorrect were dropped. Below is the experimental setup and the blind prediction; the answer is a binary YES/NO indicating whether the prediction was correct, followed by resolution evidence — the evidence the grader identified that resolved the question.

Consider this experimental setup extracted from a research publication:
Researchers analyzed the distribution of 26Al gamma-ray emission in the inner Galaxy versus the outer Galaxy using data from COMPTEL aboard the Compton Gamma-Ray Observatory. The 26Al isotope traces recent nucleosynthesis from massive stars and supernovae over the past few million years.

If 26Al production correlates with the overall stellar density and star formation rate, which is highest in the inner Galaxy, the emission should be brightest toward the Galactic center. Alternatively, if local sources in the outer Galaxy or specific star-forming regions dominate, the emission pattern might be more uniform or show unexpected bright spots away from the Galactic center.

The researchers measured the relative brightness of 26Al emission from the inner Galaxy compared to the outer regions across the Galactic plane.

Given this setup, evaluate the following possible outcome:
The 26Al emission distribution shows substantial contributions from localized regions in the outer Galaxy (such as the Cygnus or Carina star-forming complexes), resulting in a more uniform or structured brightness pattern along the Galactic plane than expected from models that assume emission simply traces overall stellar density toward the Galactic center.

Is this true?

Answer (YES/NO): YES